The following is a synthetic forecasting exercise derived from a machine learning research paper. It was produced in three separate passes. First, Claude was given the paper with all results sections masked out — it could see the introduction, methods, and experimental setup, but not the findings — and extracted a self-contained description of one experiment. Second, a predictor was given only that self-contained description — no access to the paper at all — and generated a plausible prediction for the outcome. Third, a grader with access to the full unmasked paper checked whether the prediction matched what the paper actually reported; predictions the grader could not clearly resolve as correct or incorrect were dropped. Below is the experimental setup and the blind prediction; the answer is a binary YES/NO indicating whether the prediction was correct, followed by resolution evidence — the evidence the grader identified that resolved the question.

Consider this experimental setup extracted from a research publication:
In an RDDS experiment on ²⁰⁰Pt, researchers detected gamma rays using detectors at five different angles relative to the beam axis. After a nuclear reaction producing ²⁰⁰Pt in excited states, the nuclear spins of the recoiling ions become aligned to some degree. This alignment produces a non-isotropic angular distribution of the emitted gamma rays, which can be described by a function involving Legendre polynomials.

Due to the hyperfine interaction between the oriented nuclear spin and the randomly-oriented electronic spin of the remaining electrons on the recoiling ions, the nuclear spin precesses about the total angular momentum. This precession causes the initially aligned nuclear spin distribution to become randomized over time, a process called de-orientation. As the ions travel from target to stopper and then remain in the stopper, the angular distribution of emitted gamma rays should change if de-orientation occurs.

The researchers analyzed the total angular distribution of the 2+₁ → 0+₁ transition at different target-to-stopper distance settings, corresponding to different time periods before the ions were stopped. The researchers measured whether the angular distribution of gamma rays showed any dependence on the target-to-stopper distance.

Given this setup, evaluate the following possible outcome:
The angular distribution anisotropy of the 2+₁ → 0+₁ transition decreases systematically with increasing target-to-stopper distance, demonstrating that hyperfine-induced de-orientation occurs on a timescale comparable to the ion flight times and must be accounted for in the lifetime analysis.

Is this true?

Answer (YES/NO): YES